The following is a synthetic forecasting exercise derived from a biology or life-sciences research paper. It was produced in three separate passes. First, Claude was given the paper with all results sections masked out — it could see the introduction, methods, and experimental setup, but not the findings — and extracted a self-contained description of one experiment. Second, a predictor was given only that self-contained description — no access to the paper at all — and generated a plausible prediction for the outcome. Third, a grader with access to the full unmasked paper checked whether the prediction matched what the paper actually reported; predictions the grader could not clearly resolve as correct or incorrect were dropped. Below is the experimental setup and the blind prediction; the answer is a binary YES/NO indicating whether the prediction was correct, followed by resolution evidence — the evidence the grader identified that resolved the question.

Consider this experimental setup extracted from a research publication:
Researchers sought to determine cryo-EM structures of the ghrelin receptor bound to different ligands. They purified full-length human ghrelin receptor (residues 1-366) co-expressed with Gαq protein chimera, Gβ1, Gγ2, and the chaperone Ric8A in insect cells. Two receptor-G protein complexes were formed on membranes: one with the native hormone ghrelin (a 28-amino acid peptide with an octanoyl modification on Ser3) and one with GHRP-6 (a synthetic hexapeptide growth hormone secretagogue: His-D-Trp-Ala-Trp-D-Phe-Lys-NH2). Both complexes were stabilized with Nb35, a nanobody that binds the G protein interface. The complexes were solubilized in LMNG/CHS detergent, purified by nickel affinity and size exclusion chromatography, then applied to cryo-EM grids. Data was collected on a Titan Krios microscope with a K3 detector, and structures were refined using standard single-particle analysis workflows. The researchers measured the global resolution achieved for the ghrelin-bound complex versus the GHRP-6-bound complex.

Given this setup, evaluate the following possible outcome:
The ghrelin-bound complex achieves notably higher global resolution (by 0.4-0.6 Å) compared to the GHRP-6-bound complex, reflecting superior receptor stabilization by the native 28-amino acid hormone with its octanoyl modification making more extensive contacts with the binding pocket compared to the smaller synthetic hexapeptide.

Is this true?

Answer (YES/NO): NO